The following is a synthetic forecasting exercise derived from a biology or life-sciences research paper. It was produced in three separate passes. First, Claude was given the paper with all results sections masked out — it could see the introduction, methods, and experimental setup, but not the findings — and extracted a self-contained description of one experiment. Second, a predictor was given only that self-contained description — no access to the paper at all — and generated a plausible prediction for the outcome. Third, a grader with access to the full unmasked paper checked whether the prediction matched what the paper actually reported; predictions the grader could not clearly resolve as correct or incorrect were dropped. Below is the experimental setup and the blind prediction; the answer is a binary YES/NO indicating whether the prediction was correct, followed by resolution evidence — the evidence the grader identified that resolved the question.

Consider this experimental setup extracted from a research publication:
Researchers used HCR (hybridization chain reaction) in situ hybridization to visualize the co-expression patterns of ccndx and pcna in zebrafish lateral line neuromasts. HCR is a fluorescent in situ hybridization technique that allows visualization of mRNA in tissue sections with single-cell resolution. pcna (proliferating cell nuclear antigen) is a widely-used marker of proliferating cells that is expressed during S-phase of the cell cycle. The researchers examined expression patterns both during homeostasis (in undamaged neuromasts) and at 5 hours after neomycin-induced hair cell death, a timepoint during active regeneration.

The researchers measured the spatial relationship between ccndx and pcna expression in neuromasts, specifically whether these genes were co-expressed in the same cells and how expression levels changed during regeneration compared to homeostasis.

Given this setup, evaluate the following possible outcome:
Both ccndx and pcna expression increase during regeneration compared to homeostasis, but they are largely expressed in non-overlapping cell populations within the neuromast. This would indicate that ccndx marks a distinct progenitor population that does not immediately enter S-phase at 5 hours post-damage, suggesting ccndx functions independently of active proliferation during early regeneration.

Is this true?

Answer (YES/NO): NO